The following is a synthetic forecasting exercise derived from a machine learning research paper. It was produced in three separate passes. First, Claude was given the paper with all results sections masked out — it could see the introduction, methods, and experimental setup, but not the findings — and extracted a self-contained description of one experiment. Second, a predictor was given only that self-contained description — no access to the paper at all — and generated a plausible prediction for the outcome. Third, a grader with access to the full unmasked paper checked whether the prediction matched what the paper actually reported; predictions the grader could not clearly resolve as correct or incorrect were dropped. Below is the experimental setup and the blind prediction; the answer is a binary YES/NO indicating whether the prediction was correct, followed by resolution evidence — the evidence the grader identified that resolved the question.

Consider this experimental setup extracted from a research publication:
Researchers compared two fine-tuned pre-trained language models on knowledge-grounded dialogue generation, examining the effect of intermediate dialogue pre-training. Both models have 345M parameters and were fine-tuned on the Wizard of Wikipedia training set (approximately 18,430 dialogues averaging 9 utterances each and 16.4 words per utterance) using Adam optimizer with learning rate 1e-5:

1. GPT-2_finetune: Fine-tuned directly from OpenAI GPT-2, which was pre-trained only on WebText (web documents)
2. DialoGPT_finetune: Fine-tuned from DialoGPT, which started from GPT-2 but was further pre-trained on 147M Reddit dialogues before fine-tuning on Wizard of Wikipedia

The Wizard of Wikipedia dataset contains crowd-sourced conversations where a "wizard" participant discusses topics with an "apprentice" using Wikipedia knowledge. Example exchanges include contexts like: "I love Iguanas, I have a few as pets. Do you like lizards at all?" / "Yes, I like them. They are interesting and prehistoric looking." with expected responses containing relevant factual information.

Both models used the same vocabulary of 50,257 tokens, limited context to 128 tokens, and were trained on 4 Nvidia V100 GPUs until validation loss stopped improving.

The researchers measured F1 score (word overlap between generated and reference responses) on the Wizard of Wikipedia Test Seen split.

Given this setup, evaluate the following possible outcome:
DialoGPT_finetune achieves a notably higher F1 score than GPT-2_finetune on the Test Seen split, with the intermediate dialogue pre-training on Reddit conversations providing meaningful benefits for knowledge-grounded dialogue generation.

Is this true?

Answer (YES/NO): YES